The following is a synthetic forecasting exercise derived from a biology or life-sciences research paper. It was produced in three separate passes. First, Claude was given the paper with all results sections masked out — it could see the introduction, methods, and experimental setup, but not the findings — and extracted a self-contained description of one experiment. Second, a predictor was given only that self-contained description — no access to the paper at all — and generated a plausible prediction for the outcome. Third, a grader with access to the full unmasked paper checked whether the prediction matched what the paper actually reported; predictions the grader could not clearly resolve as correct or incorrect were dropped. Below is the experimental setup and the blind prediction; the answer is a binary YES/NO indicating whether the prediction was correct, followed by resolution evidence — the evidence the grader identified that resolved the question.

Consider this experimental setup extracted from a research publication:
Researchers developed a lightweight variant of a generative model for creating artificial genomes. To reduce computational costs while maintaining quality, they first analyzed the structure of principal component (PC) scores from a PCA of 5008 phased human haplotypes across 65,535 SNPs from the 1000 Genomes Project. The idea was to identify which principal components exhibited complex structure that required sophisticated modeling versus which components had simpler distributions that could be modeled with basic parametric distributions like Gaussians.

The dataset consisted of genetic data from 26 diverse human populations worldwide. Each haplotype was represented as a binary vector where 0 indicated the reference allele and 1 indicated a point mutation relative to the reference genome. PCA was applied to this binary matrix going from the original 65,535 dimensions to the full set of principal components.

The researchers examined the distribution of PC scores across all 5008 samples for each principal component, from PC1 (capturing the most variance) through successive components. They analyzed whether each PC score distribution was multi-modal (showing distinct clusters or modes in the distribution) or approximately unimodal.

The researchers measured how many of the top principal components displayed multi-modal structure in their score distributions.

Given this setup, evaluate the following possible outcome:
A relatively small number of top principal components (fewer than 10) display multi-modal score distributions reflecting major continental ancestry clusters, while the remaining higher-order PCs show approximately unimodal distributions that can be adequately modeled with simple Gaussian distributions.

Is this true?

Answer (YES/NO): YES